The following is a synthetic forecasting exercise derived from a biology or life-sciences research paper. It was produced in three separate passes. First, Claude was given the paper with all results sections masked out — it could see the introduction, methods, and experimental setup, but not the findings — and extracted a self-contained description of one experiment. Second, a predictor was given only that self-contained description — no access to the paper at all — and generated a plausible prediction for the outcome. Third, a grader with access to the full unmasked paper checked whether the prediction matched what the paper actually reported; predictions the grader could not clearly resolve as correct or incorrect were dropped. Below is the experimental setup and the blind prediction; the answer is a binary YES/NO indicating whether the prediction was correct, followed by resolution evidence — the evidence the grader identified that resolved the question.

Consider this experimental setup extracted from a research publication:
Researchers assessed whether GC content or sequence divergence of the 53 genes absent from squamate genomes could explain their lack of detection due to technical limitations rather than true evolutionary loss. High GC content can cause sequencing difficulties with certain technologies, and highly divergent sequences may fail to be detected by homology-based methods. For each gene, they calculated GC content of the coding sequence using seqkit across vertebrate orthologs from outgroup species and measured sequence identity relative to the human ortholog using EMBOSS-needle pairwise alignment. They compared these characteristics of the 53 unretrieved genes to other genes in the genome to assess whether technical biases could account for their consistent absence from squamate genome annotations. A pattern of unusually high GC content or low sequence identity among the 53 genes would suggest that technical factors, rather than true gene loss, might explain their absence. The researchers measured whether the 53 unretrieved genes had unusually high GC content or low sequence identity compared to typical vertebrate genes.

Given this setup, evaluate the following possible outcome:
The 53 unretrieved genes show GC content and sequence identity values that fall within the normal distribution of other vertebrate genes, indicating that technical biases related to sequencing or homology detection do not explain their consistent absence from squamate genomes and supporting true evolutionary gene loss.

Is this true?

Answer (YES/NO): NO